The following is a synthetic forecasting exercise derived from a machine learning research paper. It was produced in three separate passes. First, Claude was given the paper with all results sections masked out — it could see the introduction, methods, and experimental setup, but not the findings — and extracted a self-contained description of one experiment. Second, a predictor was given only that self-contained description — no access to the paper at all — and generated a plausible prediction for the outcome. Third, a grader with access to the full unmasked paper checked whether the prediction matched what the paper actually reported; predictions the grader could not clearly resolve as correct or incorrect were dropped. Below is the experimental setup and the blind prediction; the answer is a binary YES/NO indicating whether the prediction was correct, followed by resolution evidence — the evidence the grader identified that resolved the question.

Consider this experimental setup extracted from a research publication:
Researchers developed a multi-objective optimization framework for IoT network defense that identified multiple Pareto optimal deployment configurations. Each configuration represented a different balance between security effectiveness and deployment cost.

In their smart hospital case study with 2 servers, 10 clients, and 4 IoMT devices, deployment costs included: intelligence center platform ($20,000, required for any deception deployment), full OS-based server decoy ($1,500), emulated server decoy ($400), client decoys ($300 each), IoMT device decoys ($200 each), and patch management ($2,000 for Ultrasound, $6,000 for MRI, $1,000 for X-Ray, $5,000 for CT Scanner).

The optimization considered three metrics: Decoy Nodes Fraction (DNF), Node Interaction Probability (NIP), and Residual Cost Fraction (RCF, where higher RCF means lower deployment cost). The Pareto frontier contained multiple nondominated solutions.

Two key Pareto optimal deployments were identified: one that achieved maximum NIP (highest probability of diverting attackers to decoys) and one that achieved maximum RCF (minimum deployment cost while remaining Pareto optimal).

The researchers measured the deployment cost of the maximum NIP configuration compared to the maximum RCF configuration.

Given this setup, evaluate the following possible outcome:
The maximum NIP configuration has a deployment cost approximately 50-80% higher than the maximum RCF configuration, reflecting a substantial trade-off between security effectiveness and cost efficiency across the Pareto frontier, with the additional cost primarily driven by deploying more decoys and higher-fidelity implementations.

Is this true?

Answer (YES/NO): YES